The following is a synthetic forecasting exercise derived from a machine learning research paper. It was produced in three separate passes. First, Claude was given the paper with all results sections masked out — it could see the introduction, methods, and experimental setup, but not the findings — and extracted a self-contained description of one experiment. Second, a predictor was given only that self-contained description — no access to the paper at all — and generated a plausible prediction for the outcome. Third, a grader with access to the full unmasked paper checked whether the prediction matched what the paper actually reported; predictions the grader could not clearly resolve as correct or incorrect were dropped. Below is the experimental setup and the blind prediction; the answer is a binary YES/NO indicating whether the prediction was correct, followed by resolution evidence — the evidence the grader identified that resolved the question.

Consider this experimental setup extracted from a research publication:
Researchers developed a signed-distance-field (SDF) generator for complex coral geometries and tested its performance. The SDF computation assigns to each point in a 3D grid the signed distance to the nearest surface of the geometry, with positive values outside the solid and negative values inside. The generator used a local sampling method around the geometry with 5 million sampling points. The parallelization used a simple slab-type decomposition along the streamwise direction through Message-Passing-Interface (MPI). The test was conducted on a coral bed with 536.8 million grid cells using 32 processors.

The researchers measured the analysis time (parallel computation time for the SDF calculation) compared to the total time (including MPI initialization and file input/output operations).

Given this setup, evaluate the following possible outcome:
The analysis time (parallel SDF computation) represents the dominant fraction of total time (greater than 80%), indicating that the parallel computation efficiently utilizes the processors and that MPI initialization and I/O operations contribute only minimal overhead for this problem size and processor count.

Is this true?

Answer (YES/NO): NO